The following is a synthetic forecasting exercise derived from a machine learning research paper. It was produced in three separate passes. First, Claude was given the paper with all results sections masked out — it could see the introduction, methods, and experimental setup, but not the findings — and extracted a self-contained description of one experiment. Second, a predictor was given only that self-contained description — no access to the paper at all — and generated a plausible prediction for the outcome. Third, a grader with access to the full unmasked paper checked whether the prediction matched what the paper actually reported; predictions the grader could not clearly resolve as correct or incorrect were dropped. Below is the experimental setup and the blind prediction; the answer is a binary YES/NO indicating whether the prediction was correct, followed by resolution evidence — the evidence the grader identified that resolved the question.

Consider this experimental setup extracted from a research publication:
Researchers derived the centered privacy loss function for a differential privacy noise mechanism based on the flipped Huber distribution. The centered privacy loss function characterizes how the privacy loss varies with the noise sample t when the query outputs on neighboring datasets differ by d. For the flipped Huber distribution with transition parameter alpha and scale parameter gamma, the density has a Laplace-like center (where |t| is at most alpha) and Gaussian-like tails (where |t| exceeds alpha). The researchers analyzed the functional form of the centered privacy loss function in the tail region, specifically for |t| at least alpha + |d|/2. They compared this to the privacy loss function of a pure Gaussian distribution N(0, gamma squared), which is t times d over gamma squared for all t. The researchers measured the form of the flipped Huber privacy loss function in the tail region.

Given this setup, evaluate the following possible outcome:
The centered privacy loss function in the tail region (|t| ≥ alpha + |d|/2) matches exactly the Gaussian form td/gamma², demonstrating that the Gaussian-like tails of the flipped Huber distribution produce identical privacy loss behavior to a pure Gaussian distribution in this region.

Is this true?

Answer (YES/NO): YES